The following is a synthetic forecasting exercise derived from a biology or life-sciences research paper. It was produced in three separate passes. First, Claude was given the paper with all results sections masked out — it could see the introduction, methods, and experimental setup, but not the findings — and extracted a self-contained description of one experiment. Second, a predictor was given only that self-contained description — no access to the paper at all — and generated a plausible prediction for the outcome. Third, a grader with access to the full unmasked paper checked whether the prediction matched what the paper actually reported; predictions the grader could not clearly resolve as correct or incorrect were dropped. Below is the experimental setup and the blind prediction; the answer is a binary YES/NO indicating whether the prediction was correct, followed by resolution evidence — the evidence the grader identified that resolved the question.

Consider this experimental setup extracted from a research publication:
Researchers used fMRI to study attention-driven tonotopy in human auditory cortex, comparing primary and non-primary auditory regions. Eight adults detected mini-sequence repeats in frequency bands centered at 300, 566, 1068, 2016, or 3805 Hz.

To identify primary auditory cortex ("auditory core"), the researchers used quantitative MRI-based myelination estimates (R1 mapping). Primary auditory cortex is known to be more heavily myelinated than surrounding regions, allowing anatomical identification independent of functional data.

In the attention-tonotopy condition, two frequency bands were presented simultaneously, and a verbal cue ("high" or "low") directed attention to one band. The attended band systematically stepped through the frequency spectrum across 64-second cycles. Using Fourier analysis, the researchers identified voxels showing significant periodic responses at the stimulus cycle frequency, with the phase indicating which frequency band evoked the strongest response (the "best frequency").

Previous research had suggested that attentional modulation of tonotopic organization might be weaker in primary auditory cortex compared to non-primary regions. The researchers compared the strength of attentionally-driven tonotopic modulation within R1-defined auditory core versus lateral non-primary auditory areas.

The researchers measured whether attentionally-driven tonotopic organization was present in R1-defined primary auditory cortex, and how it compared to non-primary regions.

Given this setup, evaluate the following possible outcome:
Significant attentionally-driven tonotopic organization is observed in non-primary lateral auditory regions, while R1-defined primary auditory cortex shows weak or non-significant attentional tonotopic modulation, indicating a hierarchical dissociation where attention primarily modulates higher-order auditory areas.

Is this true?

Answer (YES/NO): NO